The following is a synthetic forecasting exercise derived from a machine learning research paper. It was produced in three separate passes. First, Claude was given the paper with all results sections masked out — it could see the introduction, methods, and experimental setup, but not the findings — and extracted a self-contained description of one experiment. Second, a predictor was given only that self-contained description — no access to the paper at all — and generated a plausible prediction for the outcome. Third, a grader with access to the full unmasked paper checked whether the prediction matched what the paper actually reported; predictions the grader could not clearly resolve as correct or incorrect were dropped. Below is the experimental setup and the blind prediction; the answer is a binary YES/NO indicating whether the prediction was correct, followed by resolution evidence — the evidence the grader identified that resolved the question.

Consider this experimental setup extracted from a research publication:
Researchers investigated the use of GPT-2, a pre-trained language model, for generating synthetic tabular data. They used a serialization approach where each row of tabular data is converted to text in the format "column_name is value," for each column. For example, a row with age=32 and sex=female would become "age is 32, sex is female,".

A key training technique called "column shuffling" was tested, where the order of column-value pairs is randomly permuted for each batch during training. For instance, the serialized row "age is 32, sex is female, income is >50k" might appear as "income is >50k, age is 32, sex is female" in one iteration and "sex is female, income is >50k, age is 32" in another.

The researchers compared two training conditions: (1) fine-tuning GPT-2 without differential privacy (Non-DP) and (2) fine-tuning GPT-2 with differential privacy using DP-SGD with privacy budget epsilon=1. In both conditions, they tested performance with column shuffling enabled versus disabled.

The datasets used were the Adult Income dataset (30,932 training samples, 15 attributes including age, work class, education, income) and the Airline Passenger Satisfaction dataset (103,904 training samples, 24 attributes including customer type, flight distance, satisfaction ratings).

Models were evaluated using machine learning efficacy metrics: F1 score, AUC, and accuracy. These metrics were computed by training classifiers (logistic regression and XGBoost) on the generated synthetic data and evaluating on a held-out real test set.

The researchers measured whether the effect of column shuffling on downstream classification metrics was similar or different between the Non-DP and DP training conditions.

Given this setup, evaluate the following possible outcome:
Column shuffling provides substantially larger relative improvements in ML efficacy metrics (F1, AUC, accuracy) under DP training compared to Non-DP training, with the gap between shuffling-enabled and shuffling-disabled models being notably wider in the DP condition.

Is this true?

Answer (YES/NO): NO